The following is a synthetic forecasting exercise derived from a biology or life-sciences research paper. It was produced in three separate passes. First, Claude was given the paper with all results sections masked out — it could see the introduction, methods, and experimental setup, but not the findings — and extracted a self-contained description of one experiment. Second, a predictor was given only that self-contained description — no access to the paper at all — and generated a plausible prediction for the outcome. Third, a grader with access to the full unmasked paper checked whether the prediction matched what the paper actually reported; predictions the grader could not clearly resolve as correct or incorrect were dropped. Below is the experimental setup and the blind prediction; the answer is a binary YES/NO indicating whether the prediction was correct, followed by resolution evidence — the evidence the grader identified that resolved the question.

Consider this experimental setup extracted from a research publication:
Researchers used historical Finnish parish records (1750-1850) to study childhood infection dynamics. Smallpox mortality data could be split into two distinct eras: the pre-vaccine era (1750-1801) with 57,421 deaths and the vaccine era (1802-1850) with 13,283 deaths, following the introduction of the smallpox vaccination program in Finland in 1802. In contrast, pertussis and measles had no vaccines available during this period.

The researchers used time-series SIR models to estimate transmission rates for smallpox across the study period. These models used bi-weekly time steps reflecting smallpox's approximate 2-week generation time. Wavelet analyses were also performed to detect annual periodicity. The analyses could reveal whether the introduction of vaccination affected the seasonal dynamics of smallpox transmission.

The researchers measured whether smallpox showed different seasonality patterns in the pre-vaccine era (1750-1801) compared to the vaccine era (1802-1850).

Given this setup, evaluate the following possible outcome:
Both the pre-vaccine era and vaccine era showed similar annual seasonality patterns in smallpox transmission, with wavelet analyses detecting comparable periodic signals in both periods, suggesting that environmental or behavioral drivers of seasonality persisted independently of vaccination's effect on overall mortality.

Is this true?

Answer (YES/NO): YES